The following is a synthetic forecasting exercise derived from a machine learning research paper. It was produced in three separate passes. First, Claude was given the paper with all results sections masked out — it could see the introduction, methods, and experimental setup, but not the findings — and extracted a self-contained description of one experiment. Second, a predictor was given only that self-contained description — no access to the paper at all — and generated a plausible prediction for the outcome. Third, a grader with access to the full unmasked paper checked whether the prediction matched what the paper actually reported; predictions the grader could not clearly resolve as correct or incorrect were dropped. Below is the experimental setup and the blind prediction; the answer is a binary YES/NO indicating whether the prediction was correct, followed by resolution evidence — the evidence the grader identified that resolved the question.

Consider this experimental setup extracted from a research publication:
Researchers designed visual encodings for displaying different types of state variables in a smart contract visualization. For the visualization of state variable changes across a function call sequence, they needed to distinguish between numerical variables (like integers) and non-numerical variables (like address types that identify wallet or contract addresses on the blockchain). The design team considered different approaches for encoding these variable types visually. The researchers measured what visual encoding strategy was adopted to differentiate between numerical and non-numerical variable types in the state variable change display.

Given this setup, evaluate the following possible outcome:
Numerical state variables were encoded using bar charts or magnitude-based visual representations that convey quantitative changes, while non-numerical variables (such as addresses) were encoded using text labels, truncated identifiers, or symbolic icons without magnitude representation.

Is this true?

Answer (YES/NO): YES